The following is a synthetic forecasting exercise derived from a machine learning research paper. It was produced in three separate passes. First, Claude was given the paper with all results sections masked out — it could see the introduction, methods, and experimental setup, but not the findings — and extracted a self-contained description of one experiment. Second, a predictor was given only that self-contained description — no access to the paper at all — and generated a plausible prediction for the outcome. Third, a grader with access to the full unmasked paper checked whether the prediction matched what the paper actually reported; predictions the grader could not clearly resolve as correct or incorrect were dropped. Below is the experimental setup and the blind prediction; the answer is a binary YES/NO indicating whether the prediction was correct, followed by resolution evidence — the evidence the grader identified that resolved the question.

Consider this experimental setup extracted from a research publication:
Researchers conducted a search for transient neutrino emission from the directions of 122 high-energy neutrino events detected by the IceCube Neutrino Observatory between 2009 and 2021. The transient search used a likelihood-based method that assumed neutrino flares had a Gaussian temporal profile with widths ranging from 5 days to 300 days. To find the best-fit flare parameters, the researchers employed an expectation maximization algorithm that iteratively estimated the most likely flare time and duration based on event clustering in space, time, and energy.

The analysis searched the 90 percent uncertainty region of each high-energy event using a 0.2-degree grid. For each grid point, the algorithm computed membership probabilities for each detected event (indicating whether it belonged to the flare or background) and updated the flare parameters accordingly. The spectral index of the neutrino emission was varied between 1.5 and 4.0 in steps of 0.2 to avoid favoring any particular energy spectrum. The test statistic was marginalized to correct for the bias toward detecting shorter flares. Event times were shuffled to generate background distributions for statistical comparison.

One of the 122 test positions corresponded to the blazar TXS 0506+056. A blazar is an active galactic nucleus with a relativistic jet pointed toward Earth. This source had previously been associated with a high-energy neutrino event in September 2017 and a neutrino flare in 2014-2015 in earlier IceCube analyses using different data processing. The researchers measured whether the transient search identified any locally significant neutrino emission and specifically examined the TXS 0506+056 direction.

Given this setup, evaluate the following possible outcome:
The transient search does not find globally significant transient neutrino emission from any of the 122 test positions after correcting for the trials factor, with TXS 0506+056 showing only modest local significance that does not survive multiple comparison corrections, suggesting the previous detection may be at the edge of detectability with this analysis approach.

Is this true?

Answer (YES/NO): NO